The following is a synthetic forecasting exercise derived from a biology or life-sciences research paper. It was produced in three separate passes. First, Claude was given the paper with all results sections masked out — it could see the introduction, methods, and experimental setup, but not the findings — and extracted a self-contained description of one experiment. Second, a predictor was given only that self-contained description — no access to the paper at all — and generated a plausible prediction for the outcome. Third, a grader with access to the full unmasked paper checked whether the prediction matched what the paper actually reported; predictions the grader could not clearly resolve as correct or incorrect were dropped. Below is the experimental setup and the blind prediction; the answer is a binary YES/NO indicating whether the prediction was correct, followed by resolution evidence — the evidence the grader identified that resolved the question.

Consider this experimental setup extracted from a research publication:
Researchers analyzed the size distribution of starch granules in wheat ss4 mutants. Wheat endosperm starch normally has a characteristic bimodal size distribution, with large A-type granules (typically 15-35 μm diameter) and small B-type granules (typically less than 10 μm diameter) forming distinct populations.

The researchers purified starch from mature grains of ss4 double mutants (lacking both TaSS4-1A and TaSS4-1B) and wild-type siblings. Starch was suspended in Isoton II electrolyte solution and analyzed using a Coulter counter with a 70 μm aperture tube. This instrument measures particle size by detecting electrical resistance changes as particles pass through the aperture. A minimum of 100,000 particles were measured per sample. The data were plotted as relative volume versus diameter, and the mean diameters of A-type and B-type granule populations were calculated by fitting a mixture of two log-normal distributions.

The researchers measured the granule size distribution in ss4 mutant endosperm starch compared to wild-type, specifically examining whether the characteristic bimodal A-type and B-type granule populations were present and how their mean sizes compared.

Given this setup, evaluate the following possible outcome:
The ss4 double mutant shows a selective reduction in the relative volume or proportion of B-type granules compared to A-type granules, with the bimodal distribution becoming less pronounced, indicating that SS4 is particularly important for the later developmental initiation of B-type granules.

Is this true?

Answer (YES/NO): NO